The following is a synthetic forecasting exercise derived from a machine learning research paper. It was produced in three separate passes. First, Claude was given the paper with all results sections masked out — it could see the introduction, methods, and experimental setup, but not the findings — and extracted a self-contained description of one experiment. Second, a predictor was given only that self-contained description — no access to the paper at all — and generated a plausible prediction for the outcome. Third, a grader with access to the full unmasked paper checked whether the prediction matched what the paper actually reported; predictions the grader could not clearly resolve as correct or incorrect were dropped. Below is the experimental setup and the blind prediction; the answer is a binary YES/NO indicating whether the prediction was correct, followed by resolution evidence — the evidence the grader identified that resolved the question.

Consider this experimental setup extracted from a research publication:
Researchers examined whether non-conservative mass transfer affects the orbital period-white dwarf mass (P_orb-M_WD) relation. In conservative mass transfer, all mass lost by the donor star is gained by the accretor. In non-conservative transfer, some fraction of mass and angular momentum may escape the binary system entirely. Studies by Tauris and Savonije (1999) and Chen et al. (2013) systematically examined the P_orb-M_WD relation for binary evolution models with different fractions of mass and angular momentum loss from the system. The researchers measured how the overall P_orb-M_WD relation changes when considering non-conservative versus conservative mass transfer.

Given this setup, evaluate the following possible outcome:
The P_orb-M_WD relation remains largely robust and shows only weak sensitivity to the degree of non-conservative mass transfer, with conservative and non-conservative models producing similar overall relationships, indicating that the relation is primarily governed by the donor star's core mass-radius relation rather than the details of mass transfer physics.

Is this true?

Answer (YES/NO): YES